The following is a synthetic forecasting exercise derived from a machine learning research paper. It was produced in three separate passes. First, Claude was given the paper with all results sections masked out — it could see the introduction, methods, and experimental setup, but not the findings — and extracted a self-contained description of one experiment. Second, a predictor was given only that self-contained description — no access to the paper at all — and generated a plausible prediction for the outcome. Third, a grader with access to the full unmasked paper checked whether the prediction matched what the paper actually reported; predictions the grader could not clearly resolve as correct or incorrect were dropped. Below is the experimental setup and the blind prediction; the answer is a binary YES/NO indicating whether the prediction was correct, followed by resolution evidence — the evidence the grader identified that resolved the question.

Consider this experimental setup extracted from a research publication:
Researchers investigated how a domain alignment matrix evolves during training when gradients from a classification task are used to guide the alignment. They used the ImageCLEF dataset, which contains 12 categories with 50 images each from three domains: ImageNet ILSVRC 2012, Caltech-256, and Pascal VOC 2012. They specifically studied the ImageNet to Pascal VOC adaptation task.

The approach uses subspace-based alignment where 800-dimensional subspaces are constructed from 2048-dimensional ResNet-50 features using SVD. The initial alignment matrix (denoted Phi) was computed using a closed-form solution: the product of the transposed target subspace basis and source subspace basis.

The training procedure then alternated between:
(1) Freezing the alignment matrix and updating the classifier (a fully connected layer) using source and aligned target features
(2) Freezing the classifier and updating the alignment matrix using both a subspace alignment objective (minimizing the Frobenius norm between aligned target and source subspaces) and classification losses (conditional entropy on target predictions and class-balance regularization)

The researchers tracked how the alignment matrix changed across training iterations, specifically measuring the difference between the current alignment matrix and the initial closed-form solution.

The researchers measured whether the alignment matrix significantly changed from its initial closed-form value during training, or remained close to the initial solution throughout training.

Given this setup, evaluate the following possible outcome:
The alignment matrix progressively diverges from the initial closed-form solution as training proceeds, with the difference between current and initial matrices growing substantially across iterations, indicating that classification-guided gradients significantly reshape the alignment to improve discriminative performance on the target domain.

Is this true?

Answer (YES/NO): YES